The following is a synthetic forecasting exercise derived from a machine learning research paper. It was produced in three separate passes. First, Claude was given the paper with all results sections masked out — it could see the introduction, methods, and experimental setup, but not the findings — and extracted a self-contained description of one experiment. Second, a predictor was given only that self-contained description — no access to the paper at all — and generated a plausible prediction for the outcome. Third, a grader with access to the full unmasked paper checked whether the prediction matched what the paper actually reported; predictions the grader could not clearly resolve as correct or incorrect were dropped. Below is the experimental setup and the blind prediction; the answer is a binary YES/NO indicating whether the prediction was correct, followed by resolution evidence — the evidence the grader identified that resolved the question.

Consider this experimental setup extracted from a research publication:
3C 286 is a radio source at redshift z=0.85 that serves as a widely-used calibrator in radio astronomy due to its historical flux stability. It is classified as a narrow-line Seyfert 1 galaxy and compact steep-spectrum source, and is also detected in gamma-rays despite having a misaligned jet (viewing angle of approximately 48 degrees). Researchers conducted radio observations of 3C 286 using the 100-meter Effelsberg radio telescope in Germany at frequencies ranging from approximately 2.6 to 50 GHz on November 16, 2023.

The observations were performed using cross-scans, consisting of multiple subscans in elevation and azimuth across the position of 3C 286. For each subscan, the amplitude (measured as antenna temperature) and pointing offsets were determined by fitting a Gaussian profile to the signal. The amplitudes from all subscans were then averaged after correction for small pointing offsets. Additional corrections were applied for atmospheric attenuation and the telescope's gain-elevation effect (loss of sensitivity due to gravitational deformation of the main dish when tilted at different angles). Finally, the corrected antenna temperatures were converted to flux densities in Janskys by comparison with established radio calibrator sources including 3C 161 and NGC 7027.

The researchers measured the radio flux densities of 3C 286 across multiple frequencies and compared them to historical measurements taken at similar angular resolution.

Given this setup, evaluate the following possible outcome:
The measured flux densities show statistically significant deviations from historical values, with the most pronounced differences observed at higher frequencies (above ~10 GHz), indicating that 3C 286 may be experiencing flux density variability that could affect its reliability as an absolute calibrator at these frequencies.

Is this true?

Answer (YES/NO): NO